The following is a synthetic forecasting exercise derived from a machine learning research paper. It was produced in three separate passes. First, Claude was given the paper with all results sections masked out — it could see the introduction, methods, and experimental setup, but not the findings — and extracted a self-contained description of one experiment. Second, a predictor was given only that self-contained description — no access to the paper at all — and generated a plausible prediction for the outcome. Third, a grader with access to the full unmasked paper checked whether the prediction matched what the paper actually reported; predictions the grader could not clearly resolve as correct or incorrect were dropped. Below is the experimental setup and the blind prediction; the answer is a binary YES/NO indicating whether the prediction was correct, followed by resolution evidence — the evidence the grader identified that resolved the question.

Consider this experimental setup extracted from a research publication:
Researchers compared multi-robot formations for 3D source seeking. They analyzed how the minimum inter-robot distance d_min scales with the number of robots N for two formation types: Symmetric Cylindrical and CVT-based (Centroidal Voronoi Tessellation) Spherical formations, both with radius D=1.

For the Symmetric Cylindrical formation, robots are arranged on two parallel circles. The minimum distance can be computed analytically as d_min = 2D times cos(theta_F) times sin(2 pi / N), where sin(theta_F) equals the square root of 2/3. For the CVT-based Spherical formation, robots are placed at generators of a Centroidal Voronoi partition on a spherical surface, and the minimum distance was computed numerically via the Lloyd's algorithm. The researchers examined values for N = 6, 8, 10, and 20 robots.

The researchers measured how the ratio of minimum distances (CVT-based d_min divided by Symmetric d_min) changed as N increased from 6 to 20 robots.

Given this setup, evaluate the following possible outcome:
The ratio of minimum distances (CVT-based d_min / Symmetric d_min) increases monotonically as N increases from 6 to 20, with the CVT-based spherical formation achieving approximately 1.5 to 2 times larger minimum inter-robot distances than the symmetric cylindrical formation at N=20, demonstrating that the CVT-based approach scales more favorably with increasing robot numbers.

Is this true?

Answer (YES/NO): NO